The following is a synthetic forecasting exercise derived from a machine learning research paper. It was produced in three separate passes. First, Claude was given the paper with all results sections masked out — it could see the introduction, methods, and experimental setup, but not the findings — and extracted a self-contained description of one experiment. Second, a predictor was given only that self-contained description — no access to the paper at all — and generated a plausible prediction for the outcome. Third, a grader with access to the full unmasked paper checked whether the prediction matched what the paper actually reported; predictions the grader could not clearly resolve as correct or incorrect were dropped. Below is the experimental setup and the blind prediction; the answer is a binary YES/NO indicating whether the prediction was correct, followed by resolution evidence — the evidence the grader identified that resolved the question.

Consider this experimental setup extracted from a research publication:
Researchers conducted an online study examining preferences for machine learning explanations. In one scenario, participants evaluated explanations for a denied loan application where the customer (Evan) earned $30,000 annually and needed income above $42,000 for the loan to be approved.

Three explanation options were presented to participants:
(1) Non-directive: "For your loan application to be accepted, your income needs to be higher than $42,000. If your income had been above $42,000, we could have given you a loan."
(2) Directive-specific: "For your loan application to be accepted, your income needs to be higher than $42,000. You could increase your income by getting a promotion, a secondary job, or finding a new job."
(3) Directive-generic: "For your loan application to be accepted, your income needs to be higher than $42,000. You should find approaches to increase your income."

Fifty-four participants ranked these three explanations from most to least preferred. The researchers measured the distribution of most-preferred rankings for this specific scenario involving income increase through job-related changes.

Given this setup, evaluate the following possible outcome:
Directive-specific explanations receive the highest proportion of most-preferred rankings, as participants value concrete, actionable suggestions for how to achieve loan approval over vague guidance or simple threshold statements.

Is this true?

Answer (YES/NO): YES